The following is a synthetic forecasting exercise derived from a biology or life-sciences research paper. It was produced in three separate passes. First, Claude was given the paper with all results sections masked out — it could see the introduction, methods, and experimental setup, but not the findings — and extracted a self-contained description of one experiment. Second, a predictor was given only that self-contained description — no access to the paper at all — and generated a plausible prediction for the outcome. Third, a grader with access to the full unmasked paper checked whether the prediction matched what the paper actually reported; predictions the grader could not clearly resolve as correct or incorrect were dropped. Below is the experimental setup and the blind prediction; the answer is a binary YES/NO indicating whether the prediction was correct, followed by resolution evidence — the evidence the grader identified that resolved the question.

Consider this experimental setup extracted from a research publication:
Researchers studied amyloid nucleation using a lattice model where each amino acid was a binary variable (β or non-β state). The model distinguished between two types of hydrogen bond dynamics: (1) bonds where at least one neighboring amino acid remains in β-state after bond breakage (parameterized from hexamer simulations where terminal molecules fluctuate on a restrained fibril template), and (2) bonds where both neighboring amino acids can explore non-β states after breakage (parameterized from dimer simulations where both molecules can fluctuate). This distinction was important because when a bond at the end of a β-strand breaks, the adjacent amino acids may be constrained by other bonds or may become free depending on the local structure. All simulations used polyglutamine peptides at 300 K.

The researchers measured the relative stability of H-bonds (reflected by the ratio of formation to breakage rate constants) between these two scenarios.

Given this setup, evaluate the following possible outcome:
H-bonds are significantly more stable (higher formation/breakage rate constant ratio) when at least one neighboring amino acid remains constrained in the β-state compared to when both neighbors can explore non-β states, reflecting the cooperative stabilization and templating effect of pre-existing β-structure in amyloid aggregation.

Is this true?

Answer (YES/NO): YES